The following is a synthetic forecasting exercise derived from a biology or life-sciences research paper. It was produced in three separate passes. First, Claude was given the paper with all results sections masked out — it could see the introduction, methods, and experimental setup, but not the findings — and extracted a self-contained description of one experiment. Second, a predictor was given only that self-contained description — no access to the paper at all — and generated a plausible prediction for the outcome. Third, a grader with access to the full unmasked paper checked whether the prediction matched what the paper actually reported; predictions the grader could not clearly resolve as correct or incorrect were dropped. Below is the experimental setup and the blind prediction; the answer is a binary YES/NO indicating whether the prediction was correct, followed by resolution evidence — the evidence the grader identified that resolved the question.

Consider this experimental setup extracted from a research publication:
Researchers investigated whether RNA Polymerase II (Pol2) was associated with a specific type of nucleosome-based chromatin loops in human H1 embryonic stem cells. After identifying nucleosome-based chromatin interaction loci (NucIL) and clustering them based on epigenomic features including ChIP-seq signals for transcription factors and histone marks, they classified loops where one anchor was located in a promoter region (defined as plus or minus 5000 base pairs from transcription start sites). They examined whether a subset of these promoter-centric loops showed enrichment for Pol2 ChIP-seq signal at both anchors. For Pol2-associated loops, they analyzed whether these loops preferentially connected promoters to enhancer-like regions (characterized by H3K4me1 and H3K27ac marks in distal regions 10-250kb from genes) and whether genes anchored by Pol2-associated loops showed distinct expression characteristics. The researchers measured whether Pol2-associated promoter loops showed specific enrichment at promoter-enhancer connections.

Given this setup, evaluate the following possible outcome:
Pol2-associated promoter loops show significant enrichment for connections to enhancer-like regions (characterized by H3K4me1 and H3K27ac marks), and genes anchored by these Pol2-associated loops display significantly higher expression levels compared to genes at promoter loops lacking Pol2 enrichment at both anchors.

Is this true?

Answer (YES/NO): YES